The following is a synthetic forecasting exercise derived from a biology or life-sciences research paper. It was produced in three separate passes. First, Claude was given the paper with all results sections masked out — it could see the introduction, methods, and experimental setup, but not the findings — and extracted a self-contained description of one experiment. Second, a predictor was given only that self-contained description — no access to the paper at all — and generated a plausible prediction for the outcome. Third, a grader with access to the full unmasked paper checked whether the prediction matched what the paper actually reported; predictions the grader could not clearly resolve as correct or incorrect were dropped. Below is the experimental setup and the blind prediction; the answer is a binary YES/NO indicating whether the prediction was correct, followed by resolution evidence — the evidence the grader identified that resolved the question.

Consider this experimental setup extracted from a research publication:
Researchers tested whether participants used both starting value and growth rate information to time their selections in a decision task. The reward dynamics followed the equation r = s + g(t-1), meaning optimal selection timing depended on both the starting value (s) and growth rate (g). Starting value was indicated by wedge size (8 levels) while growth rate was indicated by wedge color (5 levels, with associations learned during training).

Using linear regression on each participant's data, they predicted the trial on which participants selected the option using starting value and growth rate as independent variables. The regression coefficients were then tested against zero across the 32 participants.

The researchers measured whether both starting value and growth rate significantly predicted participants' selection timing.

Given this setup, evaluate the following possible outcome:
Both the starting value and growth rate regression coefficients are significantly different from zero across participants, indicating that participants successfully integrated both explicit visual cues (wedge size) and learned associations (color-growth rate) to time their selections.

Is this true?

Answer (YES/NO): YES